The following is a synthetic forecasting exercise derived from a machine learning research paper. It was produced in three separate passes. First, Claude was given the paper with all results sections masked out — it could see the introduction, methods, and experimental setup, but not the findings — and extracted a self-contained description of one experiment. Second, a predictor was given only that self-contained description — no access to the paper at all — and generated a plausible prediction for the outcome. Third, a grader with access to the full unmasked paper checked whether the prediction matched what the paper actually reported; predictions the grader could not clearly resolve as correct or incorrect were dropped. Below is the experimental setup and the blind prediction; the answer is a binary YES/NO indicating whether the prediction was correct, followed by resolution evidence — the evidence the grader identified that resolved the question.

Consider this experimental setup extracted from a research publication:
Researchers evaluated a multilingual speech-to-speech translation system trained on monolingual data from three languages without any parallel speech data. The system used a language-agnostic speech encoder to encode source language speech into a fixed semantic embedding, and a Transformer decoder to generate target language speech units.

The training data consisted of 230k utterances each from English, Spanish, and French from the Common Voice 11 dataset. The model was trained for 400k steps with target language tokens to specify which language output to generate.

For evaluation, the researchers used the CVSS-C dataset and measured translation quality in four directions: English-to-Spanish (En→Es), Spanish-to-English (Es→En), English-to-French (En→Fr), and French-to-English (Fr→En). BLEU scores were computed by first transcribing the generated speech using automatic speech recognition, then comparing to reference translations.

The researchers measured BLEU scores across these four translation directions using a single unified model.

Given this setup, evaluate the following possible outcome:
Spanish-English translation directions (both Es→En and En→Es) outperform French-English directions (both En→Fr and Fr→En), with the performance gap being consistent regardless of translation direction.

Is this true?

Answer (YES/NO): NO